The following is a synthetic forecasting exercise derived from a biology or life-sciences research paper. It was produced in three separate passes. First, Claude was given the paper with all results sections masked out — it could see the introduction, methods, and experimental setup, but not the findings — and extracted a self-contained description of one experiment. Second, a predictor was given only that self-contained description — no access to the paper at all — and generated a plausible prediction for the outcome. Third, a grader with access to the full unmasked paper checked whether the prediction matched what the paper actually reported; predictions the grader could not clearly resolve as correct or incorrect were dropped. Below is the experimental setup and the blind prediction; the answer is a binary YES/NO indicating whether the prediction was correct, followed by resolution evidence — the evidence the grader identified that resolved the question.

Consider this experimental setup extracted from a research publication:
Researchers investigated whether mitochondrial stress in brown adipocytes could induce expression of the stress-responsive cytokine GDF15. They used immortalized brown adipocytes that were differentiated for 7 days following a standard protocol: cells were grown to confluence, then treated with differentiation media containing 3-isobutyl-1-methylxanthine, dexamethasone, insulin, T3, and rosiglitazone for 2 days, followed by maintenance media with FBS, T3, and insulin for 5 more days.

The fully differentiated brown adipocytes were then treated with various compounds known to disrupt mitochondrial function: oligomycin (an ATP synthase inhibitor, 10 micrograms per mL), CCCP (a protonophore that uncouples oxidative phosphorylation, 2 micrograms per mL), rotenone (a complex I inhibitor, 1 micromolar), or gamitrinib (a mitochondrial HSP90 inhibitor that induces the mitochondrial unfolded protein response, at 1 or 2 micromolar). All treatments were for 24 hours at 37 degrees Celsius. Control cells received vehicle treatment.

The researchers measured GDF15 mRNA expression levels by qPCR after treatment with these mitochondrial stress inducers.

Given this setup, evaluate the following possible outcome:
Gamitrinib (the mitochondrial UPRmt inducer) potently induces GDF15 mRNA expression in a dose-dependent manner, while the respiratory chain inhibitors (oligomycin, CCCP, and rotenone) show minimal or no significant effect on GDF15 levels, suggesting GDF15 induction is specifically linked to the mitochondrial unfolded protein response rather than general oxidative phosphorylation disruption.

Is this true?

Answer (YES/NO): NO